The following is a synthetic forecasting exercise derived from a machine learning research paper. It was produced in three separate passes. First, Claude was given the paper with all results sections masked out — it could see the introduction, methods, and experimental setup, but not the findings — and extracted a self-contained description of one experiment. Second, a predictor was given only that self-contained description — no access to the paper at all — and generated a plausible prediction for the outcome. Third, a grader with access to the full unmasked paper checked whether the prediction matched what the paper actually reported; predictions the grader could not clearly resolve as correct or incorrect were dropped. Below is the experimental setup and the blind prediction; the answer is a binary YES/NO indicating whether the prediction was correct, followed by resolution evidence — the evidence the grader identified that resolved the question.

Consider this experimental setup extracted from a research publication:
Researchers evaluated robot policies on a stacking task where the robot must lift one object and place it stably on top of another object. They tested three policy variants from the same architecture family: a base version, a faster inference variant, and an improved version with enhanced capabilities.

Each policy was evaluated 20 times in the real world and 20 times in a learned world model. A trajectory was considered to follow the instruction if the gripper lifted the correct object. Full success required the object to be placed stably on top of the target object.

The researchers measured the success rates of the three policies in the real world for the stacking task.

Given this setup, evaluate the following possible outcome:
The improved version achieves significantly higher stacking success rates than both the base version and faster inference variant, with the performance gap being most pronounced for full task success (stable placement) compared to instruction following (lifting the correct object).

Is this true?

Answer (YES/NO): NO